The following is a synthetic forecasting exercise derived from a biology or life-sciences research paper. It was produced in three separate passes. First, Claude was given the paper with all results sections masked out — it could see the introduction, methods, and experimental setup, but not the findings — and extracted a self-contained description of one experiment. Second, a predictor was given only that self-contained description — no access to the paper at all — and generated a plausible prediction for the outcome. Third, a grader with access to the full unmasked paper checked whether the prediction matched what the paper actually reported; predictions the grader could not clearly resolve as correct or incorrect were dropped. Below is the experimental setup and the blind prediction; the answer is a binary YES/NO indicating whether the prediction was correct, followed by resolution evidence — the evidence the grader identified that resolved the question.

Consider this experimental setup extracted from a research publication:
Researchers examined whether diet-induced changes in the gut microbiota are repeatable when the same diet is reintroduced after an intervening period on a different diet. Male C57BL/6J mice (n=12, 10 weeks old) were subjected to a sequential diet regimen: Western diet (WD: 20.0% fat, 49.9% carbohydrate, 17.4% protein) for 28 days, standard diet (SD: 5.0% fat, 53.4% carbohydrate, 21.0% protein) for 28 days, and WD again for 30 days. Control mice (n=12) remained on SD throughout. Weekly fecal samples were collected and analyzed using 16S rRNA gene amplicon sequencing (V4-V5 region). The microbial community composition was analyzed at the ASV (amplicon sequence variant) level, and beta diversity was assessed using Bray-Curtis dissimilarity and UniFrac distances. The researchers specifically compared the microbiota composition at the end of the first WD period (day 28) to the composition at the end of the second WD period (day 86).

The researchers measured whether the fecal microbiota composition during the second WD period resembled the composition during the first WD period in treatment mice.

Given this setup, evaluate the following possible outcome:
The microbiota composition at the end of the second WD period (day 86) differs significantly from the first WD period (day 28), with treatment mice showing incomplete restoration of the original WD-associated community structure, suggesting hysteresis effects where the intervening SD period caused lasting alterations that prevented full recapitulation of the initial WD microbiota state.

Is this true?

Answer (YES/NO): NO